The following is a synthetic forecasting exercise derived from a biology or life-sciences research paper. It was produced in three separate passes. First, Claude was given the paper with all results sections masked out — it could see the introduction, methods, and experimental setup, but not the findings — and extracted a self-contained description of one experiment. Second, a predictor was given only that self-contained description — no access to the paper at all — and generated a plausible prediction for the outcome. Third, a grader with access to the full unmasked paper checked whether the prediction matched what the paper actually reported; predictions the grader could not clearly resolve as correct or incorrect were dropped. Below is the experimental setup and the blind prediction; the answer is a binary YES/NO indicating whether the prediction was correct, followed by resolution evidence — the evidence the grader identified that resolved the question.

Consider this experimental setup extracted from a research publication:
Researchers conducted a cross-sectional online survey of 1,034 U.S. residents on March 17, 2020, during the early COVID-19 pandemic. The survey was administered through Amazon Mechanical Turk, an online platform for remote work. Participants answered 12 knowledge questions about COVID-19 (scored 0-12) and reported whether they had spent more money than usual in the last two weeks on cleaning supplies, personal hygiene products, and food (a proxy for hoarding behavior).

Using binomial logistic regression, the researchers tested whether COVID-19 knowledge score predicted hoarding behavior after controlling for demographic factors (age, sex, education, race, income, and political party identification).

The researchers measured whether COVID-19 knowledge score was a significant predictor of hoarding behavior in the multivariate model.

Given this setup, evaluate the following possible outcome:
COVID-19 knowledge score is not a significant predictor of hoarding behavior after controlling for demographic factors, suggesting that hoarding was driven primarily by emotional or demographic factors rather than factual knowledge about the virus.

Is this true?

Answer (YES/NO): NO